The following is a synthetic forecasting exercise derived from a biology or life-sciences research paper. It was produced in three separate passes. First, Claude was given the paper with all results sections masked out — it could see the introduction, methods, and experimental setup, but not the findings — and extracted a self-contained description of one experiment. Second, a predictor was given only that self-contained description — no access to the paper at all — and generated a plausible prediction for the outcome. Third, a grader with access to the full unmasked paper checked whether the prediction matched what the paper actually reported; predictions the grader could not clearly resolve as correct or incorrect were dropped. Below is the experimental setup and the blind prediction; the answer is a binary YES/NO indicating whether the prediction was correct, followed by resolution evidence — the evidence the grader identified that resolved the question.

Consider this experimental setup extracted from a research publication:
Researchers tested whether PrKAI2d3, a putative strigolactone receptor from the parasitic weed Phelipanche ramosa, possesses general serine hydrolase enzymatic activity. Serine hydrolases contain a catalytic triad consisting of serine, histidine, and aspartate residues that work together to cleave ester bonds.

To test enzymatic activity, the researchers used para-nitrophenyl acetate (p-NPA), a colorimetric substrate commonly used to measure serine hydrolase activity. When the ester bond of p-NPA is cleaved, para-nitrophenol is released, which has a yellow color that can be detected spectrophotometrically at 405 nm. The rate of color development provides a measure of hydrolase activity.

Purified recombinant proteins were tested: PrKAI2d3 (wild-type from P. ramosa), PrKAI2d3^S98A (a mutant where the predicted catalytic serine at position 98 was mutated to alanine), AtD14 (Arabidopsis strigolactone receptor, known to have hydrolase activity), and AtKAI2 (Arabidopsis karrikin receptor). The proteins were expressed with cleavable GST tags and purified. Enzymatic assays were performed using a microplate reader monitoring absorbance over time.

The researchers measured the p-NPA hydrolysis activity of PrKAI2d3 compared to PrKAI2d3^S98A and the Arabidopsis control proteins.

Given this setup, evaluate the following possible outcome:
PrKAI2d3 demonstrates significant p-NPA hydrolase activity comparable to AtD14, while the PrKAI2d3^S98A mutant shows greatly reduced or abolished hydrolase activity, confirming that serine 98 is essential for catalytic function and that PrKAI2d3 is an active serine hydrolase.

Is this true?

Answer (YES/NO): NO